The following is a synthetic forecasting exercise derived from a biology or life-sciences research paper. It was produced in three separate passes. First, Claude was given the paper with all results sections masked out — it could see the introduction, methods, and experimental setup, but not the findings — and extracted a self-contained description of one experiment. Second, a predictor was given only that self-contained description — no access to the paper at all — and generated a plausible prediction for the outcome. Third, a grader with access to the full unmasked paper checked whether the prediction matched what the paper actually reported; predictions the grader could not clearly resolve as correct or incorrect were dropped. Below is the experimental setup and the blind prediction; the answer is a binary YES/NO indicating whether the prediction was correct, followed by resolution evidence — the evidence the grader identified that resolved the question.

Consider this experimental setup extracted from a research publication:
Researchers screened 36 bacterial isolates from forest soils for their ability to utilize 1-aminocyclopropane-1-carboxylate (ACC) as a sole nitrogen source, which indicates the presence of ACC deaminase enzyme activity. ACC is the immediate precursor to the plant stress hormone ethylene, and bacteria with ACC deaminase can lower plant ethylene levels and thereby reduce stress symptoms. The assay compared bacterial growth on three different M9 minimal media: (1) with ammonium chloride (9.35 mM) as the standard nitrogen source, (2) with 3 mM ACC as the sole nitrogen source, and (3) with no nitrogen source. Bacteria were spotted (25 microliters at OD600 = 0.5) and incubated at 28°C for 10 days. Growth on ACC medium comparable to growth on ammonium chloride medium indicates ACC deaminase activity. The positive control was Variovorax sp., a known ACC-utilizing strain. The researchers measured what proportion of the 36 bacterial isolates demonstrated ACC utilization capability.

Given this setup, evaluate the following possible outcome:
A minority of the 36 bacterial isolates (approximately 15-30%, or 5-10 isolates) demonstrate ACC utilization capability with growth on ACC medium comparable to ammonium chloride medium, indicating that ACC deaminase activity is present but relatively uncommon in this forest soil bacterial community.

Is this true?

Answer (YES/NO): NO